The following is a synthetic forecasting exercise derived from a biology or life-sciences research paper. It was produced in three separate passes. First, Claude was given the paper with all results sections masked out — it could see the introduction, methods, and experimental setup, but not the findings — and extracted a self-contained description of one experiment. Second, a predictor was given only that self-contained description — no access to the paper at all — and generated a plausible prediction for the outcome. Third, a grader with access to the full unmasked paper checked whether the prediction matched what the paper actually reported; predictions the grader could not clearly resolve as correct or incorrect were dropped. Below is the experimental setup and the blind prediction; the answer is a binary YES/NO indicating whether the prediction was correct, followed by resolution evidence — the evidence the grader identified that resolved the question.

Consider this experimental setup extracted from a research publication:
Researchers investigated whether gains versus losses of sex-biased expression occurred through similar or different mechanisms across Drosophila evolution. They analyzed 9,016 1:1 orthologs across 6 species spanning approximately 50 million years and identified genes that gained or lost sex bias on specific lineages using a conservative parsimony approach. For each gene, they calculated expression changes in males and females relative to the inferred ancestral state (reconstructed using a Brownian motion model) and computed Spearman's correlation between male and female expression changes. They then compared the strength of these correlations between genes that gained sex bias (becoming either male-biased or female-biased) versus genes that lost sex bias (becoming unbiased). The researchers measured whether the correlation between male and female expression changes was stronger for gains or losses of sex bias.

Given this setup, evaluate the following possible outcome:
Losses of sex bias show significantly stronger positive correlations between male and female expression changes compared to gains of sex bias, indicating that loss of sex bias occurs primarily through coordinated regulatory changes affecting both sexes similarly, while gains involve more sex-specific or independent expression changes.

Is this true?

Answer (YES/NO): NO